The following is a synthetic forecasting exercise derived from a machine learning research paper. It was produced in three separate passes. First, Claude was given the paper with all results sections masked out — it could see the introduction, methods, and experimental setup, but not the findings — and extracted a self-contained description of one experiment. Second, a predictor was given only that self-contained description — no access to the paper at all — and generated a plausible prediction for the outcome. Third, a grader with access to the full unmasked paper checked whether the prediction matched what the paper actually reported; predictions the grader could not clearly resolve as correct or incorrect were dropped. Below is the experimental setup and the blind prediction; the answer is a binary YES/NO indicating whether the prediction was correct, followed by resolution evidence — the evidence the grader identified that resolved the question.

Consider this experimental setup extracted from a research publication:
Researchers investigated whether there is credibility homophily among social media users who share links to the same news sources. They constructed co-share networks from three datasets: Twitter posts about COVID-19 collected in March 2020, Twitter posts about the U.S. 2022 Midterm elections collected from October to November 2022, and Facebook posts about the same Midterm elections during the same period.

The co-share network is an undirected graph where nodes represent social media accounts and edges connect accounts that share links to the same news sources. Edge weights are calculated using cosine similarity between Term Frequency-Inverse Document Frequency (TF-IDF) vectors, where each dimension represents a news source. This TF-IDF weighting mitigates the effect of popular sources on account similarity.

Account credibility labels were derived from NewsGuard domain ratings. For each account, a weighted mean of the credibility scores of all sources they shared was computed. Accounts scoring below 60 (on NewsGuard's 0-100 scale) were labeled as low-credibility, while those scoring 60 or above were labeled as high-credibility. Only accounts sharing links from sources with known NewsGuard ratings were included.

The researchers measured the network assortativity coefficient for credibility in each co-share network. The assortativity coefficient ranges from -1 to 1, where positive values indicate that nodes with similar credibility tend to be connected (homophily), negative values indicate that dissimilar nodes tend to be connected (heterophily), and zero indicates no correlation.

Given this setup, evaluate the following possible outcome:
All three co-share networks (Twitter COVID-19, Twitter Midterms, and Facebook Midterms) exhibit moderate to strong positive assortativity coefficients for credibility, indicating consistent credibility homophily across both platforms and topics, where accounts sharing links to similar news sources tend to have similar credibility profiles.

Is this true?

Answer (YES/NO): YES